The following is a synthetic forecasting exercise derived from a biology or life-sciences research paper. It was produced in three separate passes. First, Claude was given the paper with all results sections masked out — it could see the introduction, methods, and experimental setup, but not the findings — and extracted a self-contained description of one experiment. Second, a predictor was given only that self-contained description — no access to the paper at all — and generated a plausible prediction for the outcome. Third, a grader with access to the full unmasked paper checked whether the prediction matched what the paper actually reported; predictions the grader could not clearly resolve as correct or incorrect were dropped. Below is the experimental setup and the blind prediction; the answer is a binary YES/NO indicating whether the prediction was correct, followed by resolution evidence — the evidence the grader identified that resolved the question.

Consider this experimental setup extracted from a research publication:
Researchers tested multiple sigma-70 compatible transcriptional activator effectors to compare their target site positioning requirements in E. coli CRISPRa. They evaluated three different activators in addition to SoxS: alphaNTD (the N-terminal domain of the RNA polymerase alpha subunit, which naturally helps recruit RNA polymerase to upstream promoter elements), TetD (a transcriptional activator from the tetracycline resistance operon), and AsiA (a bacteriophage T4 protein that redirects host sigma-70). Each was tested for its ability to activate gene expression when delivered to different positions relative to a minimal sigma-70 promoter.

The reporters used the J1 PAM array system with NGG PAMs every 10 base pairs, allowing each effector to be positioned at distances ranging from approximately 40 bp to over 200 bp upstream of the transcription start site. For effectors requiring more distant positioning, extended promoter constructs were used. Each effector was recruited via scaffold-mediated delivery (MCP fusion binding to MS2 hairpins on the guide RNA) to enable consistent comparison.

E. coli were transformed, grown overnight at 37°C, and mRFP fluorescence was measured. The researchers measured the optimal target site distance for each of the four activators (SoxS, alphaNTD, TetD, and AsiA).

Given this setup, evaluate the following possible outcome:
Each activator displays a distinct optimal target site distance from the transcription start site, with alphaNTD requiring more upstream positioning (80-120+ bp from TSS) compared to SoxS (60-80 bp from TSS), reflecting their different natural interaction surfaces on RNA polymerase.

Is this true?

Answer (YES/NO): NO